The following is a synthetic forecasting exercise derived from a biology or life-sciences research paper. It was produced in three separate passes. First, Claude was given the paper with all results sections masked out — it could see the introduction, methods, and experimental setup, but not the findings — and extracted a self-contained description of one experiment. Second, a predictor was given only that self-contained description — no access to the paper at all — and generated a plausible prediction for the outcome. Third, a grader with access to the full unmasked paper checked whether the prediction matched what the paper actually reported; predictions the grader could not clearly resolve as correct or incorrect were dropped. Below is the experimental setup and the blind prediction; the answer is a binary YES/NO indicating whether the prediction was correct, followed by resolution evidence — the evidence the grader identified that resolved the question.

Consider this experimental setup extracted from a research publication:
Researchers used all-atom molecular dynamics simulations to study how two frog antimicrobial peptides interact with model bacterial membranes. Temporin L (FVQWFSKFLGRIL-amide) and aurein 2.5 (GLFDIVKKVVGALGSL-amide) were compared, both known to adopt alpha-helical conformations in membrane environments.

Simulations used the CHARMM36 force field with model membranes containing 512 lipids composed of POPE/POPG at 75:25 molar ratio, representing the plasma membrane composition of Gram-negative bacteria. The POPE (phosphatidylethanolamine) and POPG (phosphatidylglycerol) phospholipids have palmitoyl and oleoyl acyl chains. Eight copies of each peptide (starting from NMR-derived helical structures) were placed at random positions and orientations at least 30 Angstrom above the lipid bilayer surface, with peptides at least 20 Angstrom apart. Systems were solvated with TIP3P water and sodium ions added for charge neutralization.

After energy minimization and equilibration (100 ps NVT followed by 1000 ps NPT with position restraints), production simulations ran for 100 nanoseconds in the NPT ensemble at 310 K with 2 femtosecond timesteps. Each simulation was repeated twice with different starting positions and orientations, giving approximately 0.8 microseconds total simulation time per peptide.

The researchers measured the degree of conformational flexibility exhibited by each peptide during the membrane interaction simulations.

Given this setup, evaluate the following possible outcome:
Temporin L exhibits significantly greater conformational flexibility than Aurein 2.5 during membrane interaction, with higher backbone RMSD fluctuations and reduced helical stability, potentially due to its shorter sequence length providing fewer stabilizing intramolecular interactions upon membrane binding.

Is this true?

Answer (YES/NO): NO